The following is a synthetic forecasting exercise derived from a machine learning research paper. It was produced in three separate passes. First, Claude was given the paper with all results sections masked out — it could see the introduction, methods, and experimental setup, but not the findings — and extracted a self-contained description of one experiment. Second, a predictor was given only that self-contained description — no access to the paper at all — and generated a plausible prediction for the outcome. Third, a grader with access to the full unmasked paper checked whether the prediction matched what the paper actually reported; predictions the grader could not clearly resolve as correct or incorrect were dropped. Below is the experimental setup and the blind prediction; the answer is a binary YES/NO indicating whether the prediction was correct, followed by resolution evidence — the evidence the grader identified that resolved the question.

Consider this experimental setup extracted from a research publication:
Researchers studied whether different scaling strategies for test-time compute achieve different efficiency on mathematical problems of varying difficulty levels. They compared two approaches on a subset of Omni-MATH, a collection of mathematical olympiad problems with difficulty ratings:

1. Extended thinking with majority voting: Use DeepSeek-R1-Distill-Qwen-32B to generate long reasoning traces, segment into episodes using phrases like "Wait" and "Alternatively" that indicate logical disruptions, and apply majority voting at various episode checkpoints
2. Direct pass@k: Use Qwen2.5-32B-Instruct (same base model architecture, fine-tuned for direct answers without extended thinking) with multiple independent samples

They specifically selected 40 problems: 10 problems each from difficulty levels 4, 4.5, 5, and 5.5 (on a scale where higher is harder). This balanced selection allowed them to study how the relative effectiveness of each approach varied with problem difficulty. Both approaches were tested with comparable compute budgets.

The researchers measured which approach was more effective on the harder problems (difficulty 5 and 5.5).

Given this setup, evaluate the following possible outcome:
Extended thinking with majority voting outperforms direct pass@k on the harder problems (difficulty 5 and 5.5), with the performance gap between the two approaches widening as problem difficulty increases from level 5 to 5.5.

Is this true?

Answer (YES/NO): NO